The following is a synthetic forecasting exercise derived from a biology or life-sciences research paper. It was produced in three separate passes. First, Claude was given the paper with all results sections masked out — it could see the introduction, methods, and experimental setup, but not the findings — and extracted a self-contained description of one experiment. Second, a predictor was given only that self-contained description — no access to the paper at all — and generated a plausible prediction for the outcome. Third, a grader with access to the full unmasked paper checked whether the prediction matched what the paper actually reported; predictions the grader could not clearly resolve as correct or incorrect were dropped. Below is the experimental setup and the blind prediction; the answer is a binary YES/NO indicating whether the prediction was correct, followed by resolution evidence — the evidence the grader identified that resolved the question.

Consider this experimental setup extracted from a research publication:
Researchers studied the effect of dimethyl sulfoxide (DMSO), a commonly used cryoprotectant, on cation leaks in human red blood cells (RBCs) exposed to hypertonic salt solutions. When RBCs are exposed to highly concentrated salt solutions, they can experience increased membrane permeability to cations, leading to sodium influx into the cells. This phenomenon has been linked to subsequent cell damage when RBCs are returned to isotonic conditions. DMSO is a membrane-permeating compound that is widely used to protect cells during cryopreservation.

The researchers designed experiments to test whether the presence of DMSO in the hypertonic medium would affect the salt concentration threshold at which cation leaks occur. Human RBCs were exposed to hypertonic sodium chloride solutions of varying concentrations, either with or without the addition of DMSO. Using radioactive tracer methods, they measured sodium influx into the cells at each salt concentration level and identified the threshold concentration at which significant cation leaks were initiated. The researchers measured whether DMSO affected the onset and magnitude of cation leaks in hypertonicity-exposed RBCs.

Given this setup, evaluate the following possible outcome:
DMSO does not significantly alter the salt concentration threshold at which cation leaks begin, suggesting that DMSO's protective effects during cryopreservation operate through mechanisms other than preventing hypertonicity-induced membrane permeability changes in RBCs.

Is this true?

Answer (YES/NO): NO